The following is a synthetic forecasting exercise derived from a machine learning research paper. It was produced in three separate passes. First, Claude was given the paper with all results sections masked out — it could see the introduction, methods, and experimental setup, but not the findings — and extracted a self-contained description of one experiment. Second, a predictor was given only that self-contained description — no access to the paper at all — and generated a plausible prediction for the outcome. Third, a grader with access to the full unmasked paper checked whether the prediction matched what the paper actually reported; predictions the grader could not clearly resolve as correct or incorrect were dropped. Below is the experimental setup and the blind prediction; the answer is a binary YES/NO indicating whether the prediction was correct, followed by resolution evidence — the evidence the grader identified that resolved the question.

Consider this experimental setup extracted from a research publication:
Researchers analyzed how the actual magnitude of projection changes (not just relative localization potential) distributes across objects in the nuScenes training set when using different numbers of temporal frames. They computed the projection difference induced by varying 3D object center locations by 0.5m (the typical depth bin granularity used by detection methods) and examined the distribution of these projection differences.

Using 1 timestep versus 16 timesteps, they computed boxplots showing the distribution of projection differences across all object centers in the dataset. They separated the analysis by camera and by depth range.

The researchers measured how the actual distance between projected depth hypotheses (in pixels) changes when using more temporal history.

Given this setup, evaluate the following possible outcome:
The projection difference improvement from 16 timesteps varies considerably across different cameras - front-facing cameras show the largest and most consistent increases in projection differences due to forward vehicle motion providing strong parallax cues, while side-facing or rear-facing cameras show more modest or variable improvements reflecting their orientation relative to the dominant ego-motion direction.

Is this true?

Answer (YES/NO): NO